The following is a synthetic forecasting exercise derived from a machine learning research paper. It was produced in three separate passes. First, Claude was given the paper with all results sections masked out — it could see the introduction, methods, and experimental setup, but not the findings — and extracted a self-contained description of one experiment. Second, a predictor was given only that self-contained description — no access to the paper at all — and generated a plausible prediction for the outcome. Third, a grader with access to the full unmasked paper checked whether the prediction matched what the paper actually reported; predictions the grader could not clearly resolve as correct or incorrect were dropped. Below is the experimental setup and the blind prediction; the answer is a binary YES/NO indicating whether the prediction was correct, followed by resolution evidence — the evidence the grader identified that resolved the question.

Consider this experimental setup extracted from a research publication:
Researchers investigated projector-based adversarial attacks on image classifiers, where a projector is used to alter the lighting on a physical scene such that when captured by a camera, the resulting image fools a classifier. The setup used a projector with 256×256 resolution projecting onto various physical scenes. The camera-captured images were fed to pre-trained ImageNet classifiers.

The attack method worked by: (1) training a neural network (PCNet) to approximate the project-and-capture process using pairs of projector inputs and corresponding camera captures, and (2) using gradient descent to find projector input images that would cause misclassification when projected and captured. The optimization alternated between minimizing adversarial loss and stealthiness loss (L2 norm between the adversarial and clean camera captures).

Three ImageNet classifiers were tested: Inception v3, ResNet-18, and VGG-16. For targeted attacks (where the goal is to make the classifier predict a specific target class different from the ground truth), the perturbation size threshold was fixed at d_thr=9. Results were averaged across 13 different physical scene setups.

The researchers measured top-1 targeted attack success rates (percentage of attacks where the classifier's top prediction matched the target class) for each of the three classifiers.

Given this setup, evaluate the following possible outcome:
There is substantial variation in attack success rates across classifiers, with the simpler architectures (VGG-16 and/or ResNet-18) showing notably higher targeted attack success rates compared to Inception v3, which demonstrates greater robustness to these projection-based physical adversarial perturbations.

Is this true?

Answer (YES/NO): YES